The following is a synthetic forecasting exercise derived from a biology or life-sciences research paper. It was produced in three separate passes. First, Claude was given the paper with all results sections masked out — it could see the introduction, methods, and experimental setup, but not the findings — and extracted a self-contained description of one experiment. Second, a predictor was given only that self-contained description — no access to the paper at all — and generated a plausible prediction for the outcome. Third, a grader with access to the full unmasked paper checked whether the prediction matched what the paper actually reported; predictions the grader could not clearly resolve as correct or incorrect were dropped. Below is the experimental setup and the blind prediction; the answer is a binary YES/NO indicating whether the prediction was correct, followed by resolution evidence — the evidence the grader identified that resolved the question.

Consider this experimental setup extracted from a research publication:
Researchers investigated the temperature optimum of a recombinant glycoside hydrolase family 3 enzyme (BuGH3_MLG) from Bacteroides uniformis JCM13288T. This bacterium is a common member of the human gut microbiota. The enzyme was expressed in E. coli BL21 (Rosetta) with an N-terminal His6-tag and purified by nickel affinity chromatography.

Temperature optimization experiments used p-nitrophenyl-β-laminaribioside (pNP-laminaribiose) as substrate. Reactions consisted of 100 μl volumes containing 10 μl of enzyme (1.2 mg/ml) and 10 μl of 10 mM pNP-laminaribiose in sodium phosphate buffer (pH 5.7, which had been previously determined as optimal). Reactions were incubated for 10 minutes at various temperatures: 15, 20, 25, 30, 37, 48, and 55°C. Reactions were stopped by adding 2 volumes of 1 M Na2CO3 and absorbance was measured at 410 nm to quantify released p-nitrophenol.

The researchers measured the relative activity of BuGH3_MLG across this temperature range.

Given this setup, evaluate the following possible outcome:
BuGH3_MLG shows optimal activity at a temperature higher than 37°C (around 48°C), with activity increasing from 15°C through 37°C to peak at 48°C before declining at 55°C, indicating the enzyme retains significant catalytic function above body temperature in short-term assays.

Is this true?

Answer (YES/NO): NO